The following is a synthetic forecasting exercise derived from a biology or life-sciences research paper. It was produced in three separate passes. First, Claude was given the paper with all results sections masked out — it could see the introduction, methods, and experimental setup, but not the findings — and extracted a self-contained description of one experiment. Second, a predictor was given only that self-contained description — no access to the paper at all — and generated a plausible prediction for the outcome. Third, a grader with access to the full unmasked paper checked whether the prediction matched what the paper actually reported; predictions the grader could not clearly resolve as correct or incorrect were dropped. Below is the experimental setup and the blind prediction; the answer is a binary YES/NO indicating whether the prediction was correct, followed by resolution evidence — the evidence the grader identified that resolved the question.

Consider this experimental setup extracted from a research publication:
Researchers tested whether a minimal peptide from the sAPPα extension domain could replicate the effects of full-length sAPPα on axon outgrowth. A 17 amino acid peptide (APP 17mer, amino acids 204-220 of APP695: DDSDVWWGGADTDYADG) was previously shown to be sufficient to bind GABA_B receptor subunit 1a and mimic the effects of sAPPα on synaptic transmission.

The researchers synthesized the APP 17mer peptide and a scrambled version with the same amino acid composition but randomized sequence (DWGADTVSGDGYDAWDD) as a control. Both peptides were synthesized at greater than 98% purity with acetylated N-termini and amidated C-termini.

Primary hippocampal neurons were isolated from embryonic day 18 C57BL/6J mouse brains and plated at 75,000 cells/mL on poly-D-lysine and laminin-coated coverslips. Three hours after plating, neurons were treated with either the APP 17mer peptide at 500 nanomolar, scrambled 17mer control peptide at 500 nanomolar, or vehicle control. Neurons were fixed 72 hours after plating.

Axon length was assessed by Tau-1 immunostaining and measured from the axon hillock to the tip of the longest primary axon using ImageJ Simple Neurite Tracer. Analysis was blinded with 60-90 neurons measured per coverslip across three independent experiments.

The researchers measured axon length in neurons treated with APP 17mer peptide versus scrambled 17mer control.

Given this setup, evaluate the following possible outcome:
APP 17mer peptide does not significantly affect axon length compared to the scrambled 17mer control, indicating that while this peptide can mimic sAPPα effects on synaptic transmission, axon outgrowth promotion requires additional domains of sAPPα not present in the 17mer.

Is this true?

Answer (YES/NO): NO